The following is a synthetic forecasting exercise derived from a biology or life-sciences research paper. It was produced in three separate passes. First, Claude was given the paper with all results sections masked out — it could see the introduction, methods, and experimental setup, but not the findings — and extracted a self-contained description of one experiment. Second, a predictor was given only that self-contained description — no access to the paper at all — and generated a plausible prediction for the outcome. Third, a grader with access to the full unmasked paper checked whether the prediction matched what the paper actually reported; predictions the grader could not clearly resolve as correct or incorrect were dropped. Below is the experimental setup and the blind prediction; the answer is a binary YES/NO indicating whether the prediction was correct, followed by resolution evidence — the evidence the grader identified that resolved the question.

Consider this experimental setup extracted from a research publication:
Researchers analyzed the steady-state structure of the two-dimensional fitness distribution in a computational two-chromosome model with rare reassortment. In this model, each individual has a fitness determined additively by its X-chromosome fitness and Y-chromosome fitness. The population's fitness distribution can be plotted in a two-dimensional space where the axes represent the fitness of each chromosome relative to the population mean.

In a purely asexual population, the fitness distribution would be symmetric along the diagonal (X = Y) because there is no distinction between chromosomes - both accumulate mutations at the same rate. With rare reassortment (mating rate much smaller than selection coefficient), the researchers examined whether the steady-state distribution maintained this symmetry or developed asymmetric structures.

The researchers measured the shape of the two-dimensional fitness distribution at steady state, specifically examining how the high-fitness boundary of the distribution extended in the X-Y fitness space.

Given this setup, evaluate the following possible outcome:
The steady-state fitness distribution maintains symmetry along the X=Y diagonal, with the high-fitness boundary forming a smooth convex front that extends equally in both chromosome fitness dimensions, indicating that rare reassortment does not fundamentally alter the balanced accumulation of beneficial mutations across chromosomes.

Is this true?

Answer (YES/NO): NO